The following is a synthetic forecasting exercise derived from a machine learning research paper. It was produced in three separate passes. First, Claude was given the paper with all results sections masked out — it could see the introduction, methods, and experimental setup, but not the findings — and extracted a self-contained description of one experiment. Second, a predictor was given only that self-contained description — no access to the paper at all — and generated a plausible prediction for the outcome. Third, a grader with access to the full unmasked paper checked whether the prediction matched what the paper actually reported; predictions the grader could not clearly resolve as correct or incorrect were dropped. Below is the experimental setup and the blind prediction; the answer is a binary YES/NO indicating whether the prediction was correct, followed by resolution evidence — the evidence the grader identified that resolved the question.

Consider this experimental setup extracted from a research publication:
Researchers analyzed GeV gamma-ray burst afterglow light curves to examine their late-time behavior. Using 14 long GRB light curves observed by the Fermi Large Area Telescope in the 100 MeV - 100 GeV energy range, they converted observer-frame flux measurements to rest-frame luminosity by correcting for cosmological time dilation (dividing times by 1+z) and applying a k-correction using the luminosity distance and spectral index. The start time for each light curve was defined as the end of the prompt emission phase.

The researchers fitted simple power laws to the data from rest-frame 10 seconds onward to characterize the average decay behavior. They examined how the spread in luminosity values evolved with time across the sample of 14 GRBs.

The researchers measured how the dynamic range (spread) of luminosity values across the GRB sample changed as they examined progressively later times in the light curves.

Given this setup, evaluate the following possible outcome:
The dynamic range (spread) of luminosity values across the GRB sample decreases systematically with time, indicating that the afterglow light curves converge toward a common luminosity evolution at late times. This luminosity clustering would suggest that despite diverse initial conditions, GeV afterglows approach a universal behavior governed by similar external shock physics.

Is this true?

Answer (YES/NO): YES